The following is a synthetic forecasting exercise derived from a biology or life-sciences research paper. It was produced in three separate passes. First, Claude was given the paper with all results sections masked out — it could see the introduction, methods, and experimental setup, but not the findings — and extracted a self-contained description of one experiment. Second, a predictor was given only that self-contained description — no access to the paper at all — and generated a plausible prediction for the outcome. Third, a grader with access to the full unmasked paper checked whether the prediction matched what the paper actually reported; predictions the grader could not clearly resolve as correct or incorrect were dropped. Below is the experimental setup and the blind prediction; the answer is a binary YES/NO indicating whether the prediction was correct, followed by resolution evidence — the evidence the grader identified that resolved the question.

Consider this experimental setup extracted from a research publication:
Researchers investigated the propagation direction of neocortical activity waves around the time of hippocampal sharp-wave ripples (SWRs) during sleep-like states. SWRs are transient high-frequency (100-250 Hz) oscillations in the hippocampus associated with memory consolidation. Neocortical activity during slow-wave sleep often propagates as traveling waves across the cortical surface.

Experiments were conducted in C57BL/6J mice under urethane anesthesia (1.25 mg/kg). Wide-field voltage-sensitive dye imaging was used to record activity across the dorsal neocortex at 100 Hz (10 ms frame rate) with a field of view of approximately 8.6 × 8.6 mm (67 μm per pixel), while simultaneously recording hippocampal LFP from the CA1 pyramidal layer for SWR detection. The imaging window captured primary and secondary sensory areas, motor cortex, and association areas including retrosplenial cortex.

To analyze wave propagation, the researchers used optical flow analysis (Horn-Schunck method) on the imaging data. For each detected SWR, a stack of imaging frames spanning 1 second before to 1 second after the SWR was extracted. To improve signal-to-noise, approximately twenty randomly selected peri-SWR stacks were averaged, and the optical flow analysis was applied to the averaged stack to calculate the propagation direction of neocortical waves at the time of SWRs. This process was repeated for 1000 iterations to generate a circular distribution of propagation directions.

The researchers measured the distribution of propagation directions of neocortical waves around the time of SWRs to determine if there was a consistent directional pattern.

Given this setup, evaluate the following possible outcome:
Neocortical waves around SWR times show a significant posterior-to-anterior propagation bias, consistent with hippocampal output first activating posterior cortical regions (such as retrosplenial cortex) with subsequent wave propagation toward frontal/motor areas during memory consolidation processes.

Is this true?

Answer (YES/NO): NO